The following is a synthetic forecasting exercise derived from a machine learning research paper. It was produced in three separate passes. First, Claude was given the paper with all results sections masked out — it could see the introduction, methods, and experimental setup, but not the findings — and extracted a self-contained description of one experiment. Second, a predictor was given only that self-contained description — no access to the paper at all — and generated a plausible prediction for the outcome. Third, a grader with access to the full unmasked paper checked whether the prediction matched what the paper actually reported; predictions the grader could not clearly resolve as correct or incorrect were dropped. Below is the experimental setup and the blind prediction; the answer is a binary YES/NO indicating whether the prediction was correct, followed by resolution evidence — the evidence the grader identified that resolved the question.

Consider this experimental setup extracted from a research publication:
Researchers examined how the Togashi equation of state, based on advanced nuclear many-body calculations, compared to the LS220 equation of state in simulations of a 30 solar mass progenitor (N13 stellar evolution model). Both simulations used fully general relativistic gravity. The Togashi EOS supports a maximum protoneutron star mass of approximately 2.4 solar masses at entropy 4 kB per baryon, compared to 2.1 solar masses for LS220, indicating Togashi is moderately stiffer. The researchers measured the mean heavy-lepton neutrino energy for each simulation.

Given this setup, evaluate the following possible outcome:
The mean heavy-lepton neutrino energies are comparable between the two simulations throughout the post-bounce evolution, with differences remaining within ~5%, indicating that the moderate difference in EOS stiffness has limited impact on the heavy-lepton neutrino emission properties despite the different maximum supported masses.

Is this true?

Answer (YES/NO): YES